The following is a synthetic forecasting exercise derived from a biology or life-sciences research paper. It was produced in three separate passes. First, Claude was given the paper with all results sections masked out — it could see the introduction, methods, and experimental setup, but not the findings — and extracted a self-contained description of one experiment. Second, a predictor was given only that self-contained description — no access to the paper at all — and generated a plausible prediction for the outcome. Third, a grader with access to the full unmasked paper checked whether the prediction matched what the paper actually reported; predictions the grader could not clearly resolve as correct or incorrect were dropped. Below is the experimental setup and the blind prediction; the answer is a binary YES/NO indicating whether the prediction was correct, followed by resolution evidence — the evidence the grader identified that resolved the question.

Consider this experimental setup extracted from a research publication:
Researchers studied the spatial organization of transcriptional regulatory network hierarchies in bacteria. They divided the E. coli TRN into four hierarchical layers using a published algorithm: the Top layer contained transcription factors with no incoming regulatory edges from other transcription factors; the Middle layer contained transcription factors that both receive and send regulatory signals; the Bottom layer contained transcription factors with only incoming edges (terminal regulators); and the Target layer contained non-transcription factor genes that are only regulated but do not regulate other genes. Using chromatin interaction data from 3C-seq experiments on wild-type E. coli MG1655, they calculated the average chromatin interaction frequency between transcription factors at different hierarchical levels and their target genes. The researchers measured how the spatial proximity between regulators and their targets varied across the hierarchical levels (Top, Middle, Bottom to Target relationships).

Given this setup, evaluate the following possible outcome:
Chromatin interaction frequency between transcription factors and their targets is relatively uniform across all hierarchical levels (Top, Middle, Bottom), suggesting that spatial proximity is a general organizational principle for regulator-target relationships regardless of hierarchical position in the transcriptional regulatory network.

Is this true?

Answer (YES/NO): NO